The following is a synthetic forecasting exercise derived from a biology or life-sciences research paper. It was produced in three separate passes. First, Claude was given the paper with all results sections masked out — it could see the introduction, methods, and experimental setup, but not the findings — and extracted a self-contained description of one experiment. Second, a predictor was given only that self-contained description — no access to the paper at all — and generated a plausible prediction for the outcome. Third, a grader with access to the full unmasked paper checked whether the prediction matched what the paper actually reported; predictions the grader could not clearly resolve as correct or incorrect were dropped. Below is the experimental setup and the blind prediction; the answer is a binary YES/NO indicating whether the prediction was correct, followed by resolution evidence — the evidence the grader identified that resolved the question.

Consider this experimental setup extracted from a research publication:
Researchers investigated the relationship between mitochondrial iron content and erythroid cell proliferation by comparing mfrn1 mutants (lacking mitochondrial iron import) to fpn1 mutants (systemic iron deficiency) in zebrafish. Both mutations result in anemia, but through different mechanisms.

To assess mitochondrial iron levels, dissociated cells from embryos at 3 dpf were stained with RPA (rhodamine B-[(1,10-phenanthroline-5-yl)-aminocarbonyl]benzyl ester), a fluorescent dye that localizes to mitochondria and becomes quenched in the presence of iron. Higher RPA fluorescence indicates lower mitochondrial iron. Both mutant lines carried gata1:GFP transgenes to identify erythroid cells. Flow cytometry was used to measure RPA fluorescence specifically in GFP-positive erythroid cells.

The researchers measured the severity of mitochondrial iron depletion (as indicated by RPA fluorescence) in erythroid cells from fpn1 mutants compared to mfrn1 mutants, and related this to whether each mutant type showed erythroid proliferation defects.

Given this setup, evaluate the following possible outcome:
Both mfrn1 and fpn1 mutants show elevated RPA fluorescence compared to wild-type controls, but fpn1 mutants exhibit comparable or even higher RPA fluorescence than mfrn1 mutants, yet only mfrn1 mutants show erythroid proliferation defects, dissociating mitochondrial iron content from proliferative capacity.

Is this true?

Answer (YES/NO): NO